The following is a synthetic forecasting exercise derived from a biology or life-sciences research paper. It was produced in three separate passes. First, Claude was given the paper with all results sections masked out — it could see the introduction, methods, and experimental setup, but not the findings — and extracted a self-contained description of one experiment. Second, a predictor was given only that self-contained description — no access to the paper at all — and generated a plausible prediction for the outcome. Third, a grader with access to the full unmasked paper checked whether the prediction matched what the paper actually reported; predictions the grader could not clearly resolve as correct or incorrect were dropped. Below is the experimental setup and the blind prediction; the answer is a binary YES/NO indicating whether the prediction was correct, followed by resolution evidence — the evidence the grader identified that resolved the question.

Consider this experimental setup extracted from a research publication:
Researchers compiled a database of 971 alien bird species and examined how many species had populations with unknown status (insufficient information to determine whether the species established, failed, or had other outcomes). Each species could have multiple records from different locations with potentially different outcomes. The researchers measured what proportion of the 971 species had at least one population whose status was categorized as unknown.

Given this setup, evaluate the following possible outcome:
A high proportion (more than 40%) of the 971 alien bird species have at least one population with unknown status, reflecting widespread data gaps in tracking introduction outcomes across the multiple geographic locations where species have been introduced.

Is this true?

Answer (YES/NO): YES